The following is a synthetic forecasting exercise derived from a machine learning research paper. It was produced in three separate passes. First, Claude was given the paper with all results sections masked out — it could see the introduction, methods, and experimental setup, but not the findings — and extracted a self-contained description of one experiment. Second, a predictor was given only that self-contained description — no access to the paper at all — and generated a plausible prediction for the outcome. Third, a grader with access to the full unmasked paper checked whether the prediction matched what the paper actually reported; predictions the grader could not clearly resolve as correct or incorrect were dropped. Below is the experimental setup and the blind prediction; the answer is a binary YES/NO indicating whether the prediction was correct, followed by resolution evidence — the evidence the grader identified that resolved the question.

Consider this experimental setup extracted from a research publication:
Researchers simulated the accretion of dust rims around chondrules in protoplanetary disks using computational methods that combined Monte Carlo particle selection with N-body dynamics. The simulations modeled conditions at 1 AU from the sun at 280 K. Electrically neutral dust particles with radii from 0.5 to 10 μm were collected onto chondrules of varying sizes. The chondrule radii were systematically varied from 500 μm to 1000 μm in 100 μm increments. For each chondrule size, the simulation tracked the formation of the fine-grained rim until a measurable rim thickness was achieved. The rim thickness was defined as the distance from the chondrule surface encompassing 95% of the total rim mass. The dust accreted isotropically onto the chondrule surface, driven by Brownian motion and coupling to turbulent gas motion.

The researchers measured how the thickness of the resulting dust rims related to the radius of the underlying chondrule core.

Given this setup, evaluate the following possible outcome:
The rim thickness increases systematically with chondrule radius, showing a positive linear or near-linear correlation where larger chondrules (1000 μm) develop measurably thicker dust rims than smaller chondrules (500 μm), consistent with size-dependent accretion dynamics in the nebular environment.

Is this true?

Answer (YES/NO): YES